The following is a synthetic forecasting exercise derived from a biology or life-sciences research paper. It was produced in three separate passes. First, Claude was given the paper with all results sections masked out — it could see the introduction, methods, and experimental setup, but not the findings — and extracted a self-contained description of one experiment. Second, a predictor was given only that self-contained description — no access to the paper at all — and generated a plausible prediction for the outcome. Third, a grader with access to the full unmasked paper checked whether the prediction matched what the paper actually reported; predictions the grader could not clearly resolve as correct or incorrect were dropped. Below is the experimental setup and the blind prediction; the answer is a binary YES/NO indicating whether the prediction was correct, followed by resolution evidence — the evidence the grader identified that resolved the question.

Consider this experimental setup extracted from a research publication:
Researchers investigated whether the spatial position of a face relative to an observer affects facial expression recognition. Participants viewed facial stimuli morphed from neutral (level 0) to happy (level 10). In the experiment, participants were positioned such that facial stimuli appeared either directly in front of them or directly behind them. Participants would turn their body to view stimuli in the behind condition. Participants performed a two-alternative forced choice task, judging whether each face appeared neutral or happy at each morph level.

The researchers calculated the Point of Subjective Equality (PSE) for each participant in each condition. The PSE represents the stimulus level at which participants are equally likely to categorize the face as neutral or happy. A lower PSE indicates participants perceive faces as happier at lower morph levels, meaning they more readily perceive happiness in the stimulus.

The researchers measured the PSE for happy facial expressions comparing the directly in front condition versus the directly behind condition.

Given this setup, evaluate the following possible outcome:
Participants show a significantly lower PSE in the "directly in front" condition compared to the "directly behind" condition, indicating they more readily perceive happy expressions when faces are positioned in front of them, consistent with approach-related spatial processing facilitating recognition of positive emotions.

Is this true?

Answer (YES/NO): NO